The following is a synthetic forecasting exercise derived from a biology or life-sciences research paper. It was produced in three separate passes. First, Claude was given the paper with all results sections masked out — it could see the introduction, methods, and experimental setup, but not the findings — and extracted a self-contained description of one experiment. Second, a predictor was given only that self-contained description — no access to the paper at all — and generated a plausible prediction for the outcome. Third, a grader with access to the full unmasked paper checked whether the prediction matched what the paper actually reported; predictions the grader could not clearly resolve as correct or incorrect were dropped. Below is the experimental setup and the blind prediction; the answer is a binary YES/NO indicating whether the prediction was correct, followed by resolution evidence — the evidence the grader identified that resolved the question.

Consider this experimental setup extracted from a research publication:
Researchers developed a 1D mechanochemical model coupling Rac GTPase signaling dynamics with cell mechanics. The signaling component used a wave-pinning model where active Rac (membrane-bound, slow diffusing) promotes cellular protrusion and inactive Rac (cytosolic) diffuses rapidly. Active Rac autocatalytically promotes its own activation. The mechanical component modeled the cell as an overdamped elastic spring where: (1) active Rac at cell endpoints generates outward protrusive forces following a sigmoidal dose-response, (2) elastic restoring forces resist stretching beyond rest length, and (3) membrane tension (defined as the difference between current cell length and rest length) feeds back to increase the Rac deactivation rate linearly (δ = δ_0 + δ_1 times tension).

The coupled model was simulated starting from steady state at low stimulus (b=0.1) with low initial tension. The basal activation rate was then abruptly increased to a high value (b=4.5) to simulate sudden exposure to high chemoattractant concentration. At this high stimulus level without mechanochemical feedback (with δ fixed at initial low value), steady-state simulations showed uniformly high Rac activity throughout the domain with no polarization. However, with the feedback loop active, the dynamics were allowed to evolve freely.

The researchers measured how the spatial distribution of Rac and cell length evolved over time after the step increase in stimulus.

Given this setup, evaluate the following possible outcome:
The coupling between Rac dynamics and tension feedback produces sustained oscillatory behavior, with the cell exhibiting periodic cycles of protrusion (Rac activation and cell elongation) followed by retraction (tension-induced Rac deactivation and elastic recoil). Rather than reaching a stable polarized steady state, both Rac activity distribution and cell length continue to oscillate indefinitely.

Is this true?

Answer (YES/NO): NO